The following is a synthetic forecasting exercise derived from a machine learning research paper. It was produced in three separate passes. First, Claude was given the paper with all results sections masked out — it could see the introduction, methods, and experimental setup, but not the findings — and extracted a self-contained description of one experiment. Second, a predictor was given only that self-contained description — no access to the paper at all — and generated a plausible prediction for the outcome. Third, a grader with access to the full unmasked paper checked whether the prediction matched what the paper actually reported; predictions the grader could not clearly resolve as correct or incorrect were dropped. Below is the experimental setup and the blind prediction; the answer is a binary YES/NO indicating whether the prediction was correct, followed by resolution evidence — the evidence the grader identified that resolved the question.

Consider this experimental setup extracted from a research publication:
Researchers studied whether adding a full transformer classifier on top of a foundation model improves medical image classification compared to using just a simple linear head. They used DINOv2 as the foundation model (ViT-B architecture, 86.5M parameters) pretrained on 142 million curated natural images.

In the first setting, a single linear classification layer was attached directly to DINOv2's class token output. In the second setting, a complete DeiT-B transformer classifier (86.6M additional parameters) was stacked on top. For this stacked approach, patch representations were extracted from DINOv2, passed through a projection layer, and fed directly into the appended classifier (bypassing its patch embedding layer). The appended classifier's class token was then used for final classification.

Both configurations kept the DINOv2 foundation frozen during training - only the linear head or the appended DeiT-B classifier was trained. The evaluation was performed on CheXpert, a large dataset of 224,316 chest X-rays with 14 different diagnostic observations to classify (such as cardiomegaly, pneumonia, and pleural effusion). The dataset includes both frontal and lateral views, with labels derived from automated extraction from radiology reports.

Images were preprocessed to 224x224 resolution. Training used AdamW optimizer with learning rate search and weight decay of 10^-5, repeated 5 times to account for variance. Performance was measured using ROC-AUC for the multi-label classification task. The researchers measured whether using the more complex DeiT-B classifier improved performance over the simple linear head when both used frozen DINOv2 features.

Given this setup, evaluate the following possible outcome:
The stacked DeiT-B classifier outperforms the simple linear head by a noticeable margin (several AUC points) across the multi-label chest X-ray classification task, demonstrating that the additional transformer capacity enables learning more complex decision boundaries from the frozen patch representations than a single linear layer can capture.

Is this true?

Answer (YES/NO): NO